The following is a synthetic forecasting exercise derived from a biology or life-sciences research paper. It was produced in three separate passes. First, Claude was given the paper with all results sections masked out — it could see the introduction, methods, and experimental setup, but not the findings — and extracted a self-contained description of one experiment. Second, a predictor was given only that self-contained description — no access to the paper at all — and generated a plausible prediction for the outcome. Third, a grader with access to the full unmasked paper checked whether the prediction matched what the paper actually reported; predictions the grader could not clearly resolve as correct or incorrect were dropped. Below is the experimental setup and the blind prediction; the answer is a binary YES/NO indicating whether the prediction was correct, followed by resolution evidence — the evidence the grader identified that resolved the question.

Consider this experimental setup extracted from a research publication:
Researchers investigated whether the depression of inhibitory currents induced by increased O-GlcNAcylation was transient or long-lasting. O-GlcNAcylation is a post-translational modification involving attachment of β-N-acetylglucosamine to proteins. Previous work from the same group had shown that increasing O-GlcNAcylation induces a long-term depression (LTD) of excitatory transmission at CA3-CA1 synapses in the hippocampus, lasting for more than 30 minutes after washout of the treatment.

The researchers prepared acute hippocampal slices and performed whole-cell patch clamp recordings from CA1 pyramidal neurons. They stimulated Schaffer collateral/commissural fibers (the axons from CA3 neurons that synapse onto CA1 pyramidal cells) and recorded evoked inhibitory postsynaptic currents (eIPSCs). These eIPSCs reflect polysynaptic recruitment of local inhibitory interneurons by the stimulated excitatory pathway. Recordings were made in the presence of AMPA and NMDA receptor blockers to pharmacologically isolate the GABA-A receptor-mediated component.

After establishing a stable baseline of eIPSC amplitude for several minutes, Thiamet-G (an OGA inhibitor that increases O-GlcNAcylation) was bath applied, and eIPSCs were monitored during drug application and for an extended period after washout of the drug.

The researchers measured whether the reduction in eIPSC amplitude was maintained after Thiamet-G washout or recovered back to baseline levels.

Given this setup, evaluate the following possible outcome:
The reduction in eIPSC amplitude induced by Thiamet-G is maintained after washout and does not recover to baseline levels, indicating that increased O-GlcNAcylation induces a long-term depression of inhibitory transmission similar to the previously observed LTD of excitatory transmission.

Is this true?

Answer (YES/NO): YES